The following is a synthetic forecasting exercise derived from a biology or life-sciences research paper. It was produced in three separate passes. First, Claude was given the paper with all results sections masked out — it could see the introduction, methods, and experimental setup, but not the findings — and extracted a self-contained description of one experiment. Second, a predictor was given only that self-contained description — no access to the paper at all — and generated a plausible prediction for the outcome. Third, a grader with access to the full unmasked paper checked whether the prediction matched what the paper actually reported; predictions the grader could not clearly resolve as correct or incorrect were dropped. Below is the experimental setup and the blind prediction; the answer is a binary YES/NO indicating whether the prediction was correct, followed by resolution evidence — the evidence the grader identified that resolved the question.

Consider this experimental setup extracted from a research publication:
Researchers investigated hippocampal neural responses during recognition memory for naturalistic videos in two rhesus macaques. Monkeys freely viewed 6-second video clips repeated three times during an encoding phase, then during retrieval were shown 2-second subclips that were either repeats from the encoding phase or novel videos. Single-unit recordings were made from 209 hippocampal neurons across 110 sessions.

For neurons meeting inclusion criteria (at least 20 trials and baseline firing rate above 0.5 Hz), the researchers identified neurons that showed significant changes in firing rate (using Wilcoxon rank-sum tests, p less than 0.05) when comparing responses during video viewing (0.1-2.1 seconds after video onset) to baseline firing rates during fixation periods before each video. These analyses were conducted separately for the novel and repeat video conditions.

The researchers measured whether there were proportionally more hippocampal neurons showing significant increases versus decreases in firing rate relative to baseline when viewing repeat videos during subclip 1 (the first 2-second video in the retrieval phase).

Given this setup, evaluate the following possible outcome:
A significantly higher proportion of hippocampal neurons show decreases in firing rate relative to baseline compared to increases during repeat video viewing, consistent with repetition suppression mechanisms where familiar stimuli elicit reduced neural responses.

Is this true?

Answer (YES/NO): NO